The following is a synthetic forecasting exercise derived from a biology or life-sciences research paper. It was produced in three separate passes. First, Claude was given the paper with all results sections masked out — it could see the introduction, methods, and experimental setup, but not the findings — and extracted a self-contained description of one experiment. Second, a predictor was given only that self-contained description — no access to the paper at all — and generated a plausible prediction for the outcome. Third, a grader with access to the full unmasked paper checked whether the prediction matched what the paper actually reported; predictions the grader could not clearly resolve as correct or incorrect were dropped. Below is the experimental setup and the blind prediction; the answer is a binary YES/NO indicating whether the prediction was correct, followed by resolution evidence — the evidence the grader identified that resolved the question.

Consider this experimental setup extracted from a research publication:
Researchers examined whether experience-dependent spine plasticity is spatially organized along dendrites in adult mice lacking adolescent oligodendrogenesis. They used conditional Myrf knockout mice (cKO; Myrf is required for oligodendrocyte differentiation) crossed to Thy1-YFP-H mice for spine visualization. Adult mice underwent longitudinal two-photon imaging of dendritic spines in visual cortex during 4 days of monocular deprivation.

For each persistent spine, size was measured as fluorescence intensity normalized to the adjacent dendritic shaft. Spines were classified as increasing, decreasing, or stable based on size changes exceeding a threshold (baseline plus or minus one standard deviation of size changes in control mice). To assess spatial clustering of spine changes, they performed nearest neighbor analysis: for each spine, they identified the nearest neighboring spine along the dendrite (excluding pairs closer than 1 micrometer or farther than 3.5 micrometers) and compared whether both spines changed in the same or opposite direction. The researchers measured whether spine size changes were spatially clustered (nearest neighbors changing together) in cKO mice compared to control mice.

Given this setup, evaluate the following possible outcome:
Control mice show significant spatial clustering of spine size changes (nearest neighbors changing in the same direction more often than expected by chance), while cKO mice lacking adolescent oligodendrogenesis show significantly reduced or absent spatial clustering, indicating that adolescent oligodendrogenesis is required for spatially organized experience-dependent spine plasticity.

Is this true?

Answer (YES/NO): NO